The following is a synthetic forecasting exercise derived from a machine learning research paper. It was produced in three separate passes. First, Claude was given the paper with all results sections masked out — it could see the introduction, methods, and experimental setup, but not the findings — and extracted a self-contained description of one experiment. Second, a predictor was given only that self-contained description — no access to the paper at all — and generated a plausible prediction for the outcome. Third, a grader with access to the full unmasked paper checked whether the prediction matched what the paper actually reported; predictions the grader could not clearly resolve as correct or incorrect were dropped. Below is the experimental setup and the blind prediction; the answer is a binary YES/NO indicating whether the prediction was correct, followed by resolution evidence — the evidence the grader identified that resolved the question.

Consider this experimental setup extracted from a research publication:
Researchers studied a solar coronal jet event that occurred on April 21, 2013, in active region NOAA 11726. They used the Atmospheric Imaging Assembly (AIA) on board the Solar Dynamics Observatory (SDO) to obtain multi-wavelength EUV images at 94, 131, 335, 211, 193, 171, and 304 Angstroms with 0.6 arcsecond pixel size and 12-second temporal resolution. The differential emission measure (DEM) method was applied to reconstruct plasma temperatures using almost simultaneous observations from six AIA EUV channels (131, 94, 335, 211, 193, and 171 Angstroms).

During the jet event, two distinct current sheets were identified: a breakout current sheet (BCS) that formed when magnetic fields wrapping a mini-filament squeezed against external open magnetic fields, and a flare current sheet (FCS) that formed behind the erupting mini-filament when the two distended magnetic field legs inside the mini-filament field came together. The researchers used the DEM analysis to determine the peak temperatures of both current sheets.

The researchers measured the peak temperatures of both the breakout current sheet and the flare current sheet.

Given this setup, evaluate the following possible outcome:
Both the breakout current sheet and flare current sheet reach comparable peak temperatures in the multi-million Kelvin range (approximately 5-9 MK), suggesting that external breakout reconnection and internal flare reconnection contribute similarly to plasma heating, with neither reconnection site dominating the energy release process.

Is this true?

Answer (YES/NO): NO